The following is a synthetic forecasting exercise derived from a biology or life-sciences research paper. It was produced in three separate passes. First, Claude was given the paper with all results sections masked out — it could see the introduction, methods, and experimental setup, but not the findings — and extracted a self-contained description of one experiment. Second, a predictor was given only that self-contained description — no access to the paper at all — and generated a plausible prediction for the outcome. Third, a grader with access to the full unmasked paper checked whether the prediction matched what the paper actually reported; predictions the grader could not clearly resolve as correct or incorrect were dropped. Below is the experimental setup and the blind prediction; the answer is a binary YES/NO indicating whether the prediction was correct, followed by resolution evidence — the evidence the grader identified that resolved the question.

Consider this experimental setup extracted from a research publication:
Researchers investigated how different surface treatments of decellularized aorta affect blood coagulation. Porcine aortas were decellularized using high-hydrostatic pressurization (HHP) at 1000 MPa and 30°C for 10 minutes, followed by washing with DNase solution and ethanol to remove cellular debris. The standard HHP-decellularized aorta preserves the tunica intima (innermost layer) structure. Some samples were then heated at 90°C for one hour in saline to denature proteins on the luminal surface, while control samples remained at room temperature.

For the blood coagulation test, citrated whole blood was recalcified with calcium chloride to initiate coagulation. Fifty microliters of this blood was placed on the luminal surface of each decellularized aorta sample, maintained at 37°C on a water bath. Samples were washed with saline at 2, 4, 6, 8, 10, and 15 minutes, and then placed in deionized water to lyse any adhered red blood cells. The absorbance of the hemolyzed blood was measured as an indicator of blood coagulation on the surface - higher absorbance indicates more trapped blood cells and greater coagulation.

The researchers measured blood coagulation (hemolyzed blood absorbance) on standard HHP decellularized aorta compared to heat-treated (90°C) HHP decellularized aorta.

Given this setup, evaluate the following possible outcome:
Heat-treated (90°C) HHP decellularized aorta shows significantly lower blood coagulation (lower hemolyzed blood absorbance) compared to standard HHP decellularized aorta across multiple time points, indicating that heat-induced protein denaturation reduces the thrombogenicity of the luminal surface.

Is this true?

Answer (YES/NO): NO